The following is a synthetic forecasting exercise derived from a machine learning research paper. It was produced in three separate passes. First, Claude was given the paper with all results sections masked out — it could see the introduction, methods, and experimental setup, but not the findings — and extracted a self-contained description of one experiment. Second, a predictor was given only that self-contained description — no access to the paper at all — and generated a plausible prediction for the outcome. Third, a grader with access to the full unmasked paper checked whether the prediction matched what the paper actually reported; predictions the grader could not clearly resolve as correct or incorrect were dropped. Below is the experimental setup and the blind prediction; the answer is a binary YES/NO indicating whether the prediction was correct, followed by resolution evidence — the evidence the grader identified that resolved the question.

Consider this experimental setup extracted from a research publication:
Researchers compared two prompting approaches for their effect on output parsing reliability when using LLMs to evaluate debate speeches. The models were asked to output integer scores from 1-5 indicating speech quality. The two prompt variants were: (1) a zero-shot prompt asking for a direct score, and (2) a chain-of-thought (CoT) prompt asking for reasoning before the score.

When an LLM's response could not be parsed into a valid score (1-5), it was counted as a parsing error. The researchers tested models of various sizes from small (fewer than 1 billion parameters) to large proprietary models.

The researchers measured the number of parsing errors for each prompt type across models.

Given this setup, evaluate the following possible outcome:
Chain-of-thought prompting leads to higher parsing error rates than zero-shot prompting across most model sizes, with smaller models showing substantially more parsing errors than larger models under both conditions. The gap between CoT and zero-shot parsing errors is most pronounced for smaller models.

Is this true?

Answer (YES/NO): NO